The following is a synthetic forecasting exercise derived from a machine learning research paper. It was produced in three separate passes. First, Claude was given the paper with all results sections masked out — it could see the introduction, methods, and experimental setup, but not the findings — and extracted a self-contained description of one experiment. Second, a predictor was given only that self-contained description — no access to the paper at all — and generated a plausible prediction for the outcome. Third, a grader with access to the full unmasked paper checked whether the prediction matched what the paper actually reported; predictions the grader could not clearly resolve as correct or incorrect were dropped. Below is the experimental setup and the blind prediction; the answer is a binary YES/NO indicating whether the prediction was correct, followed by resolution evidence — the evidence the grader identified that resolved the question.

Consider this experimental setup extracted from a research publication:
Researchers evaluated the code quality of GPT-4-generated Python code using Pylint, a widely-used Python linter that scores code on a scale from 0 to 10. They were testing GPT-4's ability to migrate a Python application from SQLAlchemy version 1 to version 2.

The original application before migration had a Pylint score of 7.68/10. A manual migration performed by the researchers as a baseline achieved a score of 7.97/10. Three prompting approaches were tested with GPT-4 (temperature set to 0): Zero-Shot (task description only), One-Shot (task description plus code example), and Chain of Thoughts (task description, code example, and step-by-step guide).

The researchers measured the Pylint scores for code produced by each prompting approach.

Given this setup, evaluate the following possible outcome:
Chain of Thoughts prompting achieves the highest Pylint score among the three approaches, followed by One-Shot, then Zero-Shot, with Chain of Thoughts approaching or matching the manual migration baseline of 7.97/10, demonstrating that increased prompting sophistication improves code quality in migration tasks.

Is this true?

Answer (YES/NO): NO